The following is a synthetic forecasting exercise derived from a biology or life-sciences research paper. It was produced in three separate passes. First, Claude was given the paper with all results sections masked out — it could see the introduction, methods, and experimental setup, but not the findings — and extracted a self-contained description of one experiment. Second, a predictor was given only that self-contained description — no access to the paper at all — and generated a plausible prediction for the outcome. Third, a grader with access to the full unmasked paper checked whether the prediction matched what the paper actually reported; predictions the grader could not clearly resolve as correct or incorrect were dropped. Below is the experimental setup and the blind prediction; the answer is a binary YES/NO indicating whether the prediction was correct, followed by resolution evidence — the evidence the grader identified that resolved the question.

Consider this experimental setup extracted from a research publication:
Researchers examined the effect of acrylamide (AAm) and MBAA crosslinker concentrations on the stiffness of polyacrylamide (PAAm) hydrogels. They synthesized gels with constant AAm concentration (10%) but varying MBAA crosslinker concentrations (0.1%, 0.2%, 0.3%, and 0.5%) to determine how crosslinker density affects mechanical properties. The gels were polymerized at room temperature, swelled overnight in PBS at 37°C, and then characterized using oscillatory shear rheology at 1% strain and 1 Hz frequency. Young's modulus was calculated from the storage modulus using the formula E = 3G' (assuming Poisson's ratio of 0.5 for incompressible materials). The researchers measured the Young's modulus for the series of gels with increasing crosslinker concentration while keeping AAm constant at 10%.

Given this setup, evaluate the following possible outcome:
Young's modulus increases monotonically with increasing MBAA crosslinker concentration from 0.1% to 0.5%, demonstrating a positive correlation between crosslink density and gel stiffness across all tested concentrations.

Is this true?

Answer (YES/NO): YES